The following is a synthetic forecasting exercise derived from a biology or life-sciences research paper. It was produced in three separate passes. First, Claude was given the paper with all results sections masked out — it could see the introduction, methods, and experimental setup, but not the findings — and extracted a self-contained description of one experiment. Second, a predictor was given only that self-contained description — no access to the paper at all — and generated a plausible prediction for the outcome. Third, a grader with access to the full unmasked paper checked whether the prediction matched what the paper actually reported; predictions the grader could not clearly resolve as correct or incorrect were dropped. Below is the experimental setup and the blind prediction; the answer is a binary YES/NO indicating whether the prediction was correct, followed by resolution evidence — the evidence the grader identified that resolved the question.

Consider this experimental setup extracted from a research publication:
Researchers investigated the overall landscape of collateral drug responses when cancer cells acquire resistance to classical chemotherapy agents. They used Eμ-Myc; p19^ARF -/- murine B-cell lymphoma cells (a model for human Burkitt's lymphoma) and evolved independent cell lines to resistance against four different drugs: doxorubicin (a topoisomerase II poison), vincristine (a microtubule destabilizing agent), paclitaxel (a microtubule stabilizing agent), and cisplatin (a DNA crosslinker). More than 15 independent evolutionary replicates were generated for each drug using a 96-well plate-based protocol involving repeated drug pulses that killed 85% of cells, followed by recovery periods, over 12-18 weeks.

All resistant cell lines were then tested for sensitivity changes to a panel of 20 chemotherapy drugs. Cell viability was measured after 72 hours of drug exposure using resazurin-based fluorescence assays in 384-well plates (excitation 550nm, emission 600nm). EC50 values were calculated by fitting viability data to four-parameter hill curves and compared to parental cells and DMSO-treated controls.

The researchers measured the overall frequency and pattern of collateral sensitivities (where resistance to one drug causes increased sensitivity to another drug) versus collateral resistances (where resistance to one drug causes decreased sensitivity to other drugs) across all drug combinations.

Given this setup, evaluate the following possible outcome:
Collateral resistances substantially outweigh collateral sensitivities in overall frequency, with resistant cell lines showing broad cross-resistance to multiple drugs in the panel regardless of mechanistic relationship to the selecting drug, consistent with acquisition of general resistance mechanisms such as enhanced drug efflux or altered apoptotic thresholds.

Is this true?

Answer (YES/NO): YES